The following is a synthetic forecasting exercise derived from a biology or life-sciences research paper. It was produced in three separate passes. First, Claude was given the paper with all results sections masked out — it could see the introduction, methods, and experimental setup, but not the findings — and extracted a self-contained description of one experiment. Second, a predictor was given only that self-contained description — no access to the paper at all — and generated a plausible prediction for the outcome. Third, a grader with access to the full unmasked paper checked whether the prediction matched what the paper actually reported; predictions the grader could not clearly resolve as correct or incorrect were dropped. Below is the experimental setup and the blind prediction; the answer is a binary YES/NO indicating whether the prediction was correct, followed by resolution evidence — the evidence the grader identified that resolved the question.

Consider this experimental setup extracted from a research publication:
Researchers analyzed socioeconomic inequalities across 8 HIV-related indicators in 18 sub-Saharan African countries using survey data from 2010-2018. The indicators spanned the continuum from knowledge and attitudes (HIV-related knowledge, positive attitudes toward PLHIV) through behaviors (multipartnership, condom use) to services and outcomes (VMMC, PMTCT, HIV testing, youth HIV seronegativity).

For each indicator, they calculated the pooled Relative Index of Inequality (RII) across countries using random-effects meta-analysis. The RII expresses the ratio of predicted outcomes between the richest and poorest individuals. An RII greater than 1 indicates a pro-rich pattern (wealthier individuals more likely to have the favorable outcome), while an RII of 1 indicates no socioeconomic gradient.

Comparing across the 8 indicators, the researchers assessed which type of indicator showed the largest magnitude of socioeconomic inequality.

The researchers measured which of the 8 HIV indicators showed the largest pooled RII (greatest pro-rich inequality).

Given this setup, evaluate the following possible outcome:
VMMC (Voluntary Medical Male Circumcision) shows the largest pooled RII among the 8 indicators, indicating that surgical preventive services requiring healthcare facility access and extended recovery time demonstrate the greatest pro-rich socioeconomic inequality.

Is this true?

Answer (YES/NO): NO